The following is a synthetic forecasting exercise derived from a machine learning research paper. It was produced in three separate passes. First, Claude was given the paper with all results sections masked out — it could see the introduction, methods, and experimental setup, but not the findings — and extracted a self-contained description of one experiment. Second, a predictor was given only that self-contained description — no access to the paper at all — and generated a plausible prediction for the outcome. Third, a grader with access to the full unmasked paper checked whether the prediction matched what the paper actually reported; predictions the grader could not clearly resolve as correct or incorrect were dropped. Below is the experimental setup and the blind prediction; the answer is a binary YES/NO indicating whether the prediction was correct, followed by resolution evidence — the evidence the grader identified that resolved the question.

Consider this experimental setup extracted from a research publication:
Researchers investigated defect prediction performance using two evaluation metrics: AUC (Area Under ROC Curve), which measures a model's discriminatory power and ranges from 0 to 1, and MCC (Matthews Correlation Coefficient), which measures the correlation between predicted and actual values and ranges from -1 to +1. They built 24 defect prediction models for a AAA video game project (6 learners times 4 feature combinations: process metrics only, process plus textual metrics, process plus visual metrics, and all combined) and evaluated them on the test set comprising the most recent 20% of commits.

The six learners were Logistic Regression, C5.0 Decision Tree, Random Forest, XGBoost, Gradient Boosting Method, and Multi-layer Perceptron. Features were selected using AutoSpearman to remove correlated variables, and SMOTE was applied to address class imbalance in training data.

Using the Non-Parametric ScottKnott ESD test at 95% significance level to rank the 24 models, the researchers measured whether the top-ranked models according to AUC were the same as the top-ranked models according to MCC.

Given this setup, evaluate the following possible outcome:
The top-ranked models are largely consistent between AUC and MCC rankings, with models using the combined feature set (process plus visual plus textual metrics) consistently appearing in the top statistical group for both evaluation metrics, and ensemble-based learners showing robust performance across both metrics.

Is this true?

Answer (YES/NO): YES